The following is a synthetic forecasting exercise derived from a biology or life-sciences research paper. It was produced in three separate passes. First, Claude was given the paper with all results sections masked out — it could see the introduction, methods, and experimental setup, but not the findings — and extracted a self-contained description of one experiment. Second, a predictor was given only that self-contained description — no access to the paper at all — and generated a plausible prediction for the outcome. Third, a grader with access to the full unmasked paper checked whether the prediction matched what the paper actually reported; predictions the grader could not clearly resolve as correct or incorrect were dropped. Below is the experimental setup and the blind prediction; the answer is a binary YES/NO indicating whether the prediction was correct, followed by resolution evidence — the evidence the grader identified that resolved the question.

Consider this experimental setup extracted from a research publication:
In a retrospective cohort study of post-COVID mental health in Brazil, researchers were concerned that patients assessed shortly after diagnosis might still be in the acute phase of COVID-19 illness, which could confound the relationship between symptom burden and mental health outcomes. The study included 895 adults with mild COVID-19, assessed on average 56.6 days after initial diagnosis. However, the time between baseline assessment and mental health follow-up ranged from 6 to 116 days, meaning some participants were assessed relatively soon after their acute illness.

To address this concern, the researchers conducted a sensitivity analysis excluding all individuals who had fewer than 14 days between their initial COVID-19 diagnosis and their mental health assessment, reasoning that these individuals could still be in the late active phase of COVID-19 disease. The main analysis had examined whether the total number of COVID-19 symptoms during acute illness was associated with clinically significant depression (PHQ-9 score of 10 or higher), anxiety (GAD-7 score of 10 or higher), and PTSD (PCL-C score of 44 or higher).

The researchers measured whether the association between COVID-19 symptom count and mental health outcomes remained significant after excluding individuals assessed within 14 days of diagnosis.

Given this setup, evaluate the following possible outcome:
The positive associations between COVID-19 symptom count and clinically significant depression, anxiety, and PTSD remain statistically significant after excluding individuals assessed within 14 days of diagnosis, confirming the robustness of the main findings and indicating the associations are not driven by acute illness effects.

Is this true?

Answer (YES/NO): YES